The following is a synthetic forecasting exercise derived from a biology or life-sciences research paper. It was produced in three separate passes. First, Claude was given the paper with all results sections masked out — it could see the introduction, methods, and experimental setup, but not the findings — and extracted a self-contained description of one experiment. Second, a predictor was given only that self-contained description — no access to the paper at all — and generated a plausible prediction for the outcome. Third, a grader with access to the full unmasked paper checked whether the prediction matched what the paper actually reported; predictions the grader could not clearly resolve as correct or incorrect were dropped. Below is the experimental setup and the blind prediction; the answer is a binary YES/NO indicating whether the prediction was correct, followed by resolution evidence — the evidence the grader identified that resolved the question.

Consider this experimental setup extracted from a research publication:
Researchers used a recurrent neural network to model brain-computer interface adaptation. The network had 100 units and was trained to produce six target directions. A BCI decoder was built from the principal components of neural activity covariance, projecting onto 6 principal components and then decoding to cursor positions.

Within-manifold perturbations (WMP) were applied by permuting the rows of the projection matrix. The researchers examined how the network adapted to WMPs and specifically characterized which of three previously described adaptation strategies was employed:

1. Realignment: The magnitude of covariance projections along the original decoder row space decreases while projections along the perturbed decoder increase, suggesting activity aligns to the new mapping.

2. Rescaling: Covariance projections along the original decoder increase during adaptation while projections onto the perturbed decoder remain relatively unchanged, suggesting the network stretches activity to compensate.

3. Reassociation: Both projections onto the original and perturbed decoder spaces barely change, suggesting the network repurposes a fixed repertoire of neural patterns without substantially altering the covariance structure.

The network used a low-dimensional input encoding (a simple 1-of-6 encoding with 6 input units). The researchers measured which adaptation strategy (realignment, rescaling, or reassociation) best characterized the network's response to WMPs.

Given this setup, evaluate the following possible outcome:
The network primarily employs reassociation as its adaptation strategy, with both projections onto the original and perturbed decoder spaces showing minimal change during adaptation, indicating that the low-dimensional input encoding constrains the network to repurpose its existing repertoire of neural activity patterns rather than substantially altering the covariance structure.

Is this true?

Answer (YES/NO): NO